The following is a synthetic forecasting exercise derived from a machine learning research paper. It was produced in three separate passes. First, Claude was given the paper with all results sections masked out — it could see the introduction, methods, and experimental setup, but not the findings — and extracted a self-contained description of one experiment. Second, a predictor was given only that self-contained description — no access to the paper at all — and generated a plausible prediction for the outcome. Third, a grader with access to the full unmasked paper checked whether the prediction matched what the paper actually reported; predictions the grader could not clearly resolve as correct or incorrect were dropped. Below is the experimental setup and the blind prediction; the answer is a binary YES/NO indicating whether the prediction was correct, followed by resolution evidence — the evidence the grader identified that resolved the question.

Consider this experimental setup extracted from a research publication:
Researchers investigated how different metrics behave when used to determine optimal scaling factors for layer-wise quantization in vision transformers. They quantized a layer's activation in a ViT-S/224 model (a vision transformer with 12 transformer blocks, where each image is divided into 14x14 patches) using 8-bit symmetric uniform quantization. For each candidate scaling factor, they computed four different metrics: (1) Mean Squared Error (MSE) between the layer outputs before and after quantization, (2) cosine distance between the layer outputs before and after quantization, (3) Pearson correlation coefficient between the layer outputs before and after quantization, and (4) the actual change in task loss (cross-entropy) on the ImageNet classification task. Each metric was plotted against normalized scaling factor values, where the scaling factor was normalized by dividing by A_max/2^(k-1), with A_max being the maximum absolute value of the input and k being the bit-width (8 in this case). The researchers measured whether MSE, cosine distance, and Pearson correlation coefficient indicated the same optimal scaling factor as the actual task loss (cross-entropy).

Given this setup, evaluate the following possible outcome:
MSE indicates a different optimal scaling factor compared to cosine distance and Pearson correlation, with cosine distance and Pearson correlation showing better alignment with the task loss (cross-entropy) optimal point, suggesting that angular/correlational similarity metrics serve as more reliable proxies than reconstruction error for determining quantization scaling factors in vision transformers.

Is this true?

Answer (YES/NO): NO